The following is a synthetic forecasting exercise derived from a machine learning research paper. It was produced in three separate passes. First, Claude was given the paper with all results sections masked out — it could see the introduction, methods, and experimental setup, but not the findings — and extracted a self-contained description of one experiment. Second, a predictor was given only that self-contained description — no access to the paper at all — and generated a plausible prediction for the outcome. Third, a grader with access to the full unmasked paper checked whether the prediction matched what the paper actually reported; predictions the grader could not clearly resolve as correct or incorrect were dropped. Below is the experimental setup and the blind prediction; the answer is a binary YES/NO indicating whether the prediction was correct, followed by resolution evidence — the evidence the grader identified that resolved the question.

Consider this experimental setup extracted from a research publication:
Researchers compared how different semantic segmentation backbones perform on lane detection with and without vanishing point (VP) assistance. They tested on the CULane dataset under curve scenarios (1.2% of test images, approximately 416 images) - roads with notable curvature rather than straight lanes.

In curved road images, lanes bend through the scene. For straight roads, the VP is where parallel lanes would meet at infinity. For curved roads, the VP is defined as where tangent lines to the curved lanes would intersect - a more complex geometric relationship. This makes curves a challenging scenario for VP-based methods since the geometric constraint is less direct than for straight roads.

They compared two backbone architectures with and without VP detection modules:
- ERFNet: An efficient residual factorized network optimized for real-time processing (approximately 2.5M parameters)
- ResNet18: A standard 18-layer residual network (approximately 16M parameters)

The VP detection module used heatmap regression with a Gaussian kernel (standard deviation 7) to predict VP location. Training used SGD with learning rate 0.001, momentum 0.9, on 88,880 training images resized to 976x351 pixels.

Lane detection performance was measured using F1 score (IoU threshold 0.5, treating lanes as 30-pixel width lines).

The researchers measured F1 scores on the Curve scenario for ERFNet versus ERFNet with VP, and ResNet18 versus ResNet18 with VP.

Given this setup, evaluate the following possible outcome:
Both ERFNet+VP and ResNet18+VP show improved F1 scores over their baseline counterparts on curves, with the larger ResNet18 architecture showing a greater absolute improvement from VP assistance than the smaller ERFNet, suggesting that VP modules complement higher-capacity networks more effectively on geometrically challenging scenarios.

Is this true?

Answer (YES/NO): YES